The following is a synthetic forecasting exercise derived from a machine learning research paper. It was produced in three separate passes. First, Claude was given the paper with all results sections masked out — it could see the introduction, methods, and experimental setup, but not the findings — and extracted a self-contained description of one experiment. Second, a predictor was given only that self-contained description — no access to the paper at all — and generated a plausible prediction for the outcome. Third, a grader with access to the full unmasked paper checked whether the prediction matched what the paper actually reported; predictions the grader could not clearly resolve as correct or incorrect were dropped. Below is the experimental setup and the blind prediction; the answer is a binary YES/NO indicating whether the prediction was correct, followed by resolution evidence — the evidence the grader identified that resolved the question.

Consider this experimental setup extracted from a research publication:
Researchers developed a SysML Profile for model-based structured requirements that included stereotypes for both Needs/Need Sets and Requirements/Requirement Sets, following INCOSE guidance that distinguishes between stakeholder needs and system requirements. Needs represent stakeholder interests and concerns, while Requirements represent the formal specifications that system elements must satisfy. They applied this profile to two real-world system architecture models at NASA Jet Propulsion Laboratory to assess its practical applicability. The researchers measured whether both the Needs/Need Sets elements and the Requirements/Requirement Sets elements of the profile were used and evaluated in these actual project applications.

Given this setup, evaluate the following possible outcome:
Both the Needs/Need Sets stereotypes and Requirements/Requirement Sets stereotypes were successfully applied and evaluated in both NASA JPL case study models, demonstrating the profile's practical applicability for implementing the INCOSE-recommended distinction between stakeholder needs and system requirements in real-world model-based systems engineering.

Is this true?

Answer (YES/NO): NO